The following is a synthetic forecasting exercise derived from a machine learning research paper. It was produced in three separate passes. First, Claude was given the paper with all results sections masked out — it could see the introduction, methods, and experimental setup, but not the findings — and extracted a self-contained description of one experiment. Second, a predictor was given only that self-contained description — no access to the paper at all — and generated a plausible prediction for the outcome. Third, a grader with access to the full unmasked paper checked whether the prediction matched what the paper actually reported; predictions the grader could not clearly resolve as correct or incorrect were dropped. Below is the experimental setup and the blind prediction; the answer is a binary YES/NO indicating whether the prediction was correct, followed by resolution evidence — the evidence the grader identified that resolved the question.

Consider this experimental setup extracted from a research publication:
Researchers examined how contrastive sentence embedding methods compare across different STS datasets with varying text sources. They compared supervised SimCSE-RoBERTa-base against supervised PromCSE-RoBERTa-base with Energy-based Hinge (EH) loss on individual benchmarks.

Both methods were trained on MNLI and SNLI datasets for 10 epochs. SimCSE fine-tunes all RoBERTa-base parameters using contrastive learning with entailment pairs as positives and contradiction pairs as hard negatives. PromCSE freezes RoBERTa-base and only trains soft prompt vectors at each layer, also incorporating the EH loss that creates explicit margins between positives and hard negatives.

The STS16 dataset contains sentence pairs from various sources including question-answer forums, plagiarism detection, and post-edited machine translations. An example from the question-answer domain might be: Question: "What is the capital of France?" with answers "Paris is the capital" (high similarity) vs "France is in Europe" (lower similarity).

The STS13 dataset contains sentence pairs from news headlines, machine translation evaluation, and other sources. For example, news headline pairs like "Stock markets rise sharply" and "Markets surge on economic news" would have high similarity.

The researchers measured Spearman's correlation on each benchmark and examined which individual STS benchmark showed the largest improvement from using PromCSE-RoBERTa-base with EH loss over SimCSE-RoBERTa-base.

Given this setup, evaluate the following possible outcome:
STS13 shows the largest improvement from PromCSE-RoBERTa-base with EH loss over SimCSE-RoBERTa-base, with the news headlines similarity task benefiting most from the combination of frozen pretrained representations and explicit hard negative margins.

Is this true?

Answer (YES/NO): NO